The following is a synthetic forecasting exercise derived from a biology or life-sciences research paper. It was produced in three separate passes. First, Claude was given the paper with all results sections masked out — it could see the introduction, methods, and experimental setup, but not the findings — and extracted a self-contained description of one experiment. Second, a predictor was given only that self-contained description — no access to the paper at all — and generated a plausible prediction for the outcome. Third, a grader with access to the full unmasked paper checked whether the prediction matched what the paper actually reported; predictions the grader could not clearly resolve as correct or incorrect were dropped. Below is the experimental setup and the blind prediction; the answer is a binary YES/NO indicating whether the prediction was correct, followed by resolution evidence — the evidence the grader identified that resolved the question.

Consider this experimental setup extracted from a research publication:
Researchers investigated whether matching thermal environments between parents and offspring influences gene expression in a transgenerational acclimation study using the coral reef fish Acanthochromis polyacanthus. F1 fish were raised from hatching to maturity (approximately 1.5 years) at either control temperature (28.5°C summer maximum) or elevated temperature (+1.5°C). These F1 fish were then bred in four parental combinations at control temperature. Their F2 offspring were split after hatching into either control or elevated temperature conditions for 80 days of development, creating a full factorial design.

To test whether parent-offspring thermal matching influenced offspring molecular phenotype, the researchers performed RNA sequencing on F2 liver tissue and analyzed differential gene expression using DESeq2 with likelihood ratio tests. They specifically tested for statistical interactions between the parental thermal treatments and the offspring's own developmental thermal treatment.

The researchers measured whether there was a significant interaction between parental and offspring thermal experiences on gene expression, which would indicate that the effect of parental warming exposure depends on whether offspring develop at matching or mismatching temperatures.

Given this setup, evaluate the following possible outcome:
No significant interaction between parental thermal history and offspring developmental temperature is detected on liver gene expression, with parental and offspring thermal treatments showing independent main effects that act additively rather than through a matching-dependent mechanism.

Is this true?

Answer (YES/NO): YES